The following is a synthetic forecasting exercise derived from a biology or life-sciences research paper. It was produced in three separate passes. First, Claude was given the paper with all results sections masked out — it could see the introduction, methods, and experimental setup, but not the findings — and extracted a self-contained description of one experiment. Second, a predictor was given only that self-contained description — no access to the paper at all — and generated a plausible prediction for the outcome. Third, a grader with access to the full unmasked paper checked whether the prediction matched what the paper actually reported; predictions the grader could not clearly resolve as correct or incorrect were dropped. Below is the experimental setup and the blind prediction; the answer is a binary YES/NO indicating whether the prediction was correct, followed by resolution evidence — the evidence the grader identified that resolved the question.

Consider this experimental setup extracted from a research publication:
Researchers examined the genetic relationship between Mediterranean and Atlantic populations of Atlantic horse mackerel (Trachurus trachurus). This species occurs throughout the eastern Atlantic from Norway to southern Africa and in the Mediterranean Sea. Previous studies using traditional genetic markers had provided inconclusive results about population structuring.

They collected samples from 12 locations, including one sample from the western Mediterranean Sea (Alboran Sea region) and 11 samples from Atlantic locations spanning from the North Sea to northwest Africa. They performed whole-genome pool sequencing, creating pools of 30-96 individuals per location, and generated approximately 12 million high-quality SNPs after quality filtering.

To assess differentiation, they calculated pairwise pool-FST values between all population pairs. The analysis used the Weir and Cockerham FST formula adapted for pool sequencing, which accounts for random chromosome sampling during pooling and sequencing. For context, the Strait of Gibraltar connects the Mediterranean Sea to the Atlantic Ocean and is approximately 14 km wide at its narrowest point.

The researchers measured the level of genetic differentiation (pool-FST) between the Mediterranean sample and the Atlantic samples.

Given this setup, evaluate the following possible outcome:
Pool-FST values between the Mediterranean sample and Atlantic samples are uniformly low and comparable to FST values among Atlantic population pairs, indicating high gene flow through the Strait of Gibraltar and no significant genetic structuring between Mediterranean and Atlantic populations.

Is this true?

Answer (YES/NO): NO